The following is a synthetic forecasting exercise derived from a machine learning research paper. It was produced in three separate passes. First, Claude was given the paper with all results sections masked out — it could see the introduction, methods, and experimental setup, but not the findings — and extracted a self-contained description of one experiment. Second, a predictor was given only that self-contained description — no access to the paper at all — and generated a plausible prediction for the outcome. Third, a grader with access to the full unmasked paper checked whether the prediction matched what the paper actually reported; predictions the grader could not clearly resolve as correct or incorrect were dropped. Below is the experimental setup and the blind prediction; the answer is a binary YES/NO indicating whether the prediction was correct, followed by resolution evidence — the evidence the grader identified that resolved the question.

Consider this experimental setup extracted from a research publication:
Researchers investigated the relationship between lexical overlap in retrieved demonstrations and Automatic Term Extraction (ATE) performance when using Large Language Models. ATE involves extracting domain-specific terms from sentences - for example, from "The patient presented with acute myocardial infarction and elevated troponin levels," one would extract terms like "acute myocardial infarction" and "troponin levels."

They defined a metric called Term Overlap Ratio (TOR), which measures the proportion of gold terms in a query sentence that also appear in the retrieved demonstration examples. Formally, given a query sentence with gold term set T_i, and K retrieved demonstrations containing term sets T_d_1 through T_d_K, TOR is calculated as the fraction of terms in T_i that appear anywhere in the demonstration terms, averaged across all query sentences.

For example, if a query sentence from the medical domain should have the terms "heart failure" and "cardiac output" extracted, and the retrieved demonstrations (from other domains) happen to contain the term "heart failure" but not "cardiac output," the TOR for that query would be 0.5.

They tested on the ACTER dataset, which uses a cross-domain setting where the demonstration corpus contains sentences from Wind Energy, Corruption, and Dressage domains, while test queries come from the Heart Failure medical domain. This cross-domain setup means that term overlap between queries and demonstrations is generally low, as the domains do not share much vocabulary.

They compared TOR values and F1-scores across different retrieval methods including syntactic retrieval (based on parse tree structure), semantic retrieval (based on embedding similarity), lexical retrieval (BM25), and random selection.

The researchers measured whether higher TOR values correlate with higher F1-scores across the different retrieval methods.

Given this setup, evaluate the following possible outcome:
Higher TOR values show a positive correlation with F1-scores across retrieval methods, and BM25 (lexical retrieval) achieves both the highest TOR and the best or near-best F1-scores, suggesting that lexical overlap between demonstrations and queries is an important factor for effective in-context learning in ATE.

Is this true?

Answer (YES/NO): NO